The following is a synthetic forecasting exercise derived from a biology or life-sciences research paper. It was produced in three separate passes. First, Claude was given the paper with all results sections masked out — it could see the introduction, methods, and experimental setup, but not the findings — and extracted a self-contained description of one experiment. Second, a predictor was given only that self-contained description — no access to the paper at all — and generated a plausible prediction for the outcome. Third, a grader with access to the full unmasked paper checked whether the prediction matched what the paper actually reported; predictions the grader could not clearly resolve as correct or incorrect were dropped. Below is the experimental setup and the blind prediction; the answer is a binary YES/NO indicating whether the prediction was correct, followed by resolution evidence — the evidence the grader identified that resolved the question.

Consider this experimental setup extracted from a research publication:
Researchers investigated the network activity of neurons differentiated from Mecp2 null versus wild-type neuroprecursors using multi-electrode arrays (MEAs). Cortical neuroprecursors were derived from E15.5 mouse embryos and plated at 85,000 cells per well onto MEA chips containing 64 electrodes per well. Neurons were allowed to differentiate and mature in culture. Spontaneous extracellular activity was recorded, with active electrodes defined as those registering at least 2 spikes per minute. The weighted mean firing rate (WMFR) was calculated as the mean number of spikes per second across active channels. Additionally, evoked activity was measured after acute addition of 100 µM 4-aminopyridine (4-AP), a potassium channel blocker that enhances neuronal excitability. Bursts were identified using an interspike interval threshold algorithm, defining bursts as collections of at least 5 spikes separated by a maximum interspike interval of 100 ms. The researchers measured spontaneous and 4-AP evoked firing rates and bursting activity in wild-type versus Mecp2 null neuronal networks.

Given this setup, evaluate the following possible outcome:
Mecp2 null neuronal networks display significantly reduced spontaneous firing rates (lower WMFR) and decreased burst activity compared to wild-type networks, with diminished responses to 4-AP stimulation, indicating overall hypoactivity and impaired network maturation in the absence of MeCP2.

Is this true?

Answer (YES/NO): YES